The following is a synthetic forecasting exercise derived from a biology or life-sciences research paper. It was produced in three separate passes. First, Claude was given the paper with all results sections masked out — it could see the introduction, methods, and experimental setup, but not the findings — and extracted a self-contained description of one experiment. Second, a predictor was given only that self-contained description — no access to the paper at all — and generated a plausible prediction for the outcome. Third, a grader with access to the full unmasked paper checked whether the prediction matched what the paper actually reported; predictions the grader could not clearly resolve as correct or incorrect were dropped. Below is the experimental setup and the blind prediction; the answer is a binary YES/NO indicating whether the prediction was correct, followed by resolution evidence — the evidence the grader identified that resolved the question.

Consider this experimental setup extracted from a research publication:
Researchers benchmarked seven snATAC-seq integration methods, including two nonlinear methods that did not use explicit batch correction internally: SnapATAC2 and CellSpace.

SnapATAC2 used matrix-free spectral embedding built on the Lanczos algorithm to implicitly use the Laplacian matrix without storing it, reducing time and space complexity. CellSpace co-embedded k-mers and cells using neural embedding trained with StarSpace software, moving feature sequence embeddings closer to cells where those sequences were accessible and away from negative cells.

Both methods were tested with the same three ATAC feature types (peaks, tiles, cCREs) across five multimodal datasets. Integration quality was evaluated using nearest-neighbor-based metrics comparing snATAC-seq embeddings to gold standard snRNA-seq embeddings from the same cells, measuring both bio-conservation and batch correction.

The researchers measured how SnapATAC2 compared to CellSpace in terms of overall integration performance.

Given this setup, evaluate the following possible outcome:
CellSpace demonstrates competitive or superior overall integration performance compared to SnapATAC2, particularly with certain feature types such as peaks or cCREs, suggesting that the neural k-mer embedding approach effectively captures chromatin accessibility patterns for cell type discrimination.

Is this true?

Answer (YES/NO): NO